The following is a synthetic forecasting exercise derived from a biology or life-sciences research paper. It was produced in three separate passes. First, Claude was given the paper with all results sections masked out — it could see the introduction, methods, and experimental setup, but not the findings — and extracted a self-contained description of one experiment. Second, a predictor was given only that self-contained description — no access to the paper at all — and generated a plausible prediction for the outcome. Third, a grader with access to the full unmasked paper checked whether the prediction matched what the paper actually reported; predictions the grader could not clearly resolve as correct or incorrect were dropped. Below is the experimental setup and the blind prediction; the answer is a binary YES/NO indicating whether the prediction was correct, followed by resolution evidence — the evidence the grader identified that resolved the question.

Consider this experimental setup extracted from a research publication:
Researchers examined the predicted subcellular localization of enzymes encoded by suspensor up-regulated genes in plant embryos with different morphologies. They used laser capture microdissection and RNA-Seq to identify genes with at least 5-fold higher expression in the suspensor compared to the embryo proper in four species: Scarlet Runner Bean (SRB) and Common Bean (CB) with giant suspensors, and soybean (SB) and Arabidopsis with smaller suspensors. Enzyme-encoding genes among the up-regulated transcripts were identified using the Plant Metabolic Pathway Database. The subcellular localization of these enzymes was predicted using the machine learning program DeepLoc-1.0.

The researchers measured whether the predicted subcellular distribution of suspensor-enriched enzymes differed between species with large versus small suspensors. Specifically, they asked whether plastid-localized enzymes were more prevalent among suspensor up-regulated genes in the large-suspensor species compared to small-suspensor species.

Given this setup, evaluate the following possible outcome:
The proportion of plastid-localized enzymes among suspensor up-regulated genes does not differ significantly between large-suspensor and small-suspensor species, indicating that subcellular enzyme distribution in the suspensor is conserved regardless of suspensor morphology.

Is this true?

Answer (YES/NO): NO